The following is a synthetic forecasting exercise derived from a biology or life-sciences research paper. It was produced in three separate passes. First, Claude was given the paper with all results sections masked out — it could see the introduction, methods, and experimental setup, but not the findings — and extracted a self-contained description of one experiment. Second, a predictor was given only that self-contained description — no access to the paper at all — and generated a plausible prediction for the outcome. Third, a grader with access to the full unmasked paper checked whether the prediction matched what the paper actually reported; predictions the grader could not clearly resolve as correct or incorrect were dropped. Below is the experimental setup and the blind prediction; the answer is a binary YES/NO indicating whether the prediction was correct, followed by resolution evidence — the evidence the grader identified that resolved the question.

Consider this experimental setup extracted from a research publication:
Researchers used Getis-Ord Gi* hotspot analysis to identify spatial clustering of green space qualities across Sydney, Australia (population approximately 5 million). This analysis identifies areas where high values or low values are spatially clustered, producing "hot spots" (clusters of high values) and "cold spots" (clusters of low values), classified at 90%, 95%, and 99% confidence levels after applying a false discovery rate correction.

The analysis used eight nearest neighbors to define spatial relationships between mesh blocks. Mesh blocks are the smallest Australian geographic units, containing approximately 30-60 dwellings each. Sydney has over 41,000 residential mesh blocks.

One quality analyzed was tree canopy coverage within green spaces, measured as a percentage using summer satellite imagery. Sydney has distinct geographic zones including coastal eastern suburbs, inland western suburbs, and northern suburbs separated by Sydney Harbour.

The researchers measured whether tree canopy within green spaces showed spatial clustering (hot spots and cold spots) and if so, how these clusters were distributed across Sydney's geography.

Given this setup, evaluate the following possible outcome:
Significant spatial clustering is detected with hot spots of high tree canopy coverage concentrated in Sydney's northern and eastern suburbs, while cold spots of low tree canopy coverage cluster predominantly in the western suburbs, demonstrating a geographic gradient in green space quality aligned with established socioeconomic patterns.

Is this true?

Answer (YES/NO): NO